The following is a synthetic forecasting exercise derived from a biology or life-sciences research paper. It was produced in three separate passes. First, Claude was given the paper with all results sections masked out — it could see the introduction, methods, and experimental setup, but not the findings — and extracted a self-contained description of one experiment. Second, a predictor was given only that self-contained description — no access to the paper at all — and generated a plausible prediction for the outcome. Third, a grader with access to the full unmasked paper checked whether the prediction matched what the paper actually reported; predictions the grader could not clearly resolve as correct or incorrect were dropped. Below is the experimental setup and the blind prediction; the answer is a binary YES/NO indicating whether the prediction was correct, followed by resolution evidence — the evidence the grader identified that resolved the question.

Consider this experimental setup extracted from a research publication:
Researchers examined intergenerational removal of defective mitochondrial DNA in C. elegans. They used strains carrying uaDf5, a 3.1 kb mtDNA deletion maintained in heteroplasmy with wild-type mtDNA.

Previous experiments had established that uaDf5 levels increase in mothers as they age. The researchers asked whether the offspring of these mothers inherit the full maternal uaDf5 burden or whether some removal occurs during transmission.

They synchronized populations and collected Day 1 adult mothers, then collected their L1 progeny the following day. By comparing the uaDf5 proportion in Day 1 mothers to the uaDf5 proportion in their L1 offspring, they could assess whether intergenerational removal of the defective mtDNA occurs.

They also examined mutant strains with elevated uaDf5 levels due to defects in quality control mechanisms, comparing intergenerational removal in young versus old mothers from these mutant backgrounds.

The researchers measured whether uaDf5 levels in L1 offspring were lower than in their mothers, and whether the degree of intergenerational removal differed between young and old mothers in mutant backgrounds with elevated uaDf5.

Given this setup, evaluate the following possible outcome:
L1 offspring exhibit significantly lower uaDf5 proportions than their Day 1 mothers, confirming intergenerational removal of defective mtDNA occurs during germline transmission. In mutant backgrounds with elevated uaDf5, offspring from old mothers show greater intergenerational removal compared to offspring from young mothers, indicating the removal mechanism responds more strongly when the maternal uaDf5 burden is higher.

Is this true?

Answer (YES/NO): YES